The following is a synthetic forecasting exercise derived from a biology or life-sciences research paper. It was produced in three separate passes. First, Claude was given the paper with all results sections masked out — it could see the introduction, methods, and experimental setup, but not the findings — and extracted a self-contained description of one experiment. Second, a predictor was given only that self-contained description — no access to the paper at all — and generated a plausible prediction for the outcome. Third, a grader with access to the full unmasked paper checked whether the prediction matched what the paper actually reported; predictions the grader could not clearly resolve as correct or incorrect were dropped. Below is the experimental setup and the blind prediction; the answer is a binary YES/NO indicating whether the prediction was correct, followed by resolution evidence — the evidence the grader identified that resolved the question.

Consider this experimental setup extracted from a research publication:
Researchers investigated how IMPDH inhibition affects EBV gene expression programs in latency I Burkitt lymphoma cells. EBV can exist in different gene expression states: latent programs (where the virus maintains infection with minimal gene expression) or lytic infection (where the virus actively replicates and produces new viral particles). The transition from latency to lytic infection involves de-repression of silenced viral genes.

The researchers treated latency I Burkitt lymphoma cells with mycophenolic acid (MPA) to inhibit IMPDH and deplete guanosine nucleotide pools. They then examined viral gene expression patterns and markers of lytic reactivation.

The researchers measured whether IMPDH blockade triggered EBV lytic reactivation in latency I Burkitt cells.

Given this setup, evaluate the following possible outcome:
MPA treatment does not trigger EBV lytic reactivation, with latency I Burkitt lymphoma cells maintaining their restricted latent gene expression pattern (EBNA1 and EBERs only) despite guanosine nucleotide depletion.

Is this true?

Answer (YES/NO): NO